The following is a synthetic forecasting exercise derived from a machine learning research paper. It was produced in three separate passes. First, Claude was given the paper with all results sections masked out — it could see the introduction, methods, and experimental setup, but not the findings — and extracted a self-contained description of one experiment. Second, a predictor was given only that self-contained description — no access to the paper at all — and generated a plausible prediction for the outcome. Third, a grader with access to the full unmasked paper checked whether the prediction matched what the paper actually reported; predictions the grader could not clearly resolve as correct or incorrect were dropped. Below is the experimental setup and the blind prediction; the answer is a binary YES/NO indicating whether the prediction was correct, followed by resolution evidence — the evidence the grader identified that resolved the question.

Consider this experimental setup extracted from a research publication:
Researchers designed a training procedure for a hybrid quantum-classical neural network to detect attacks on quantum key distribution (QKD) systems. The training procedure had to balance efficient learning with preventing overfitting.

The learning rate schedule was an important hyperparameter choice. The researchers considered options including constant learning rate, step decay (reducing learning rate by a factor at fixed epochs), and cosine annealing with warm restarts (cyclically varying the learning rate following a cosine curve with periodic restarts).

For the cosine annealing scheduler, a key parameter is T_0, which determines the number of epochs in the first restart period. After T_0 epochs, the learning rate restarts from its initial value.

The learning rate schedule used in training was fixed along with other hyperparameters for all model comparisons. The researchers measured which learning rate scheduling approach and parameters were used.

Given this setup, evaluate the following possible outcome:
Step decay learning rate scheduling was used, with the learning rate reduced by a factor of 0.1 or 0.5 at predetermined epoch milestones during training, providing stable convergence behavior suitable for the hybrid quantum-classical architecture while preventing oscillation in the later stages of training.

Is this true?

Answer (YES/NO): NO